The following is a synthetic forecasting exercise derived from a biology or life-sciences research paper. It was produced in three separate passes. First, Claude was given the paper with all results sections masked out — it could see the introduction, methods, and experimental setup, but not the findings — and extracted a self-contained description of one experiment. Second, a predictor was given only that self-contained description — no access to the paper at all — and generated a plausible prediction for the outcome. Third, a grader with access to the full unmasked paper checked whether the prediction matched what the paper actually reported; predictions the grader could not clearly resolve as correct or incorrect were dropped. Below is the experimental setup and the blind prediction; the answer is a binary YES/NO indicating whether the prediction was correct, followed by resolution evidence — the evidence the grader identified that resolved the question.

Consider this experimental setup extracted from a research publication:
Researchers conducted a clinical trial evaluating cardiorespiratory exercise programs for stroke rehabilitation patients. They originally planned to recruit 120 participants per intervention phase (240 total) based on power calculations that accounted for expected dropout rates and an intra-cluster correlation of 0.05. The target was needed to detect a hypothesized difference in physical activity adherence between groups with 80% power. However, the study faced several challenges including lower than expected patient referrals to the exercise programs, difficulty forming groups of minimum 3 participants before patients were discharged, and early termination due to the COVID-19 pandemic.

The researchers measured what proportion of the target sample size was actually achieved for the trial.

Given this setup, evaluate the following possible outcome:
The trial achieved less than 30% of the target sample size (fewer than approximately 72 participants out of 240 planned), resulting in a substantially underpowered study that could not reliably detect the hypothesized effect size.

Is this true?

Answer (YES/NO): YES